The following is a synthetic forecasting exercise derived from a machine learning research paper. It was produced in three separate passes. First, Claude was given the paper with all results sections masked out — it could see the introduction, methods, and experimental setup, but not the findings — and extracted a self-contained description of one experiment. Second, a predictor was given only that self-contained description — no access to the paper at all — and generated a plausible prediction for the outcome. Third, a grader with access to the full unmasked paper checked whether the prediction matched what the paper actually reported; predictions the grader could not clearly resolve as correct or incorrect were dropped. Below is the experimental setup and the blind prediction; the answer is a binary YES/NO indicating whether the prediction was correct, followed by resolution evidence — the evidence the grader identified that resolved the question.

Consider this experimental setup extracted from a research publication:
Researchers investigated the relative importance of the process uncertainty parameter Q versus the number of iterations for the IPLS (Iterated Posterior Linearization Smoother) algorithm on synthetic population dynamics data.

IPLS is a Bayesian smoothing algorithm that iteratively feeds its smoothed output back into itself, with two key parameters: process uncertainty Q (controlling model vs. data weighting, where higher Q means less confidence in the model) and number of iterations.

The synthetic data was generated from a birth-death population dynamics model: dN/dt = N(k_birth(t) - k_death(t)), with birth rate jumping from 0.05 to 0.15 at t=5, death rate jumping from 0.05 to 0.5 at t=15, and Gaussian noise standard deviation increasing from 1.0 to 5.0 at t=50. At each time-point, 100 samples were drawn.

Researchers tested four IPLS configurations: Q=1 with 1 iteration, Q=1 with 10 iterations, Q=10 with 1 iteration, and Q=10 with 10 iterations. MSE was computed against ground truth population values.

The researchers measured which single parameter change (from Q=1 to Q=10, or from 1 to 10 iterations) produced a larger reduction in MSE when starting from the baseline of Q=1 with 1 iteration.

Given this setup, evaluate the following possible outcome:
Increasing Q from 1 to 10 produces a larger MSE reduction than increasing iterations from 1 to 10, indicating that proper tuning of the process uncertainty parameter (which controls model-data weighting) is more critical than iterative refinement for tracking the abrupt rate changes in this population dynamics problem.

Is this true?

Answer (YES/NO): YES